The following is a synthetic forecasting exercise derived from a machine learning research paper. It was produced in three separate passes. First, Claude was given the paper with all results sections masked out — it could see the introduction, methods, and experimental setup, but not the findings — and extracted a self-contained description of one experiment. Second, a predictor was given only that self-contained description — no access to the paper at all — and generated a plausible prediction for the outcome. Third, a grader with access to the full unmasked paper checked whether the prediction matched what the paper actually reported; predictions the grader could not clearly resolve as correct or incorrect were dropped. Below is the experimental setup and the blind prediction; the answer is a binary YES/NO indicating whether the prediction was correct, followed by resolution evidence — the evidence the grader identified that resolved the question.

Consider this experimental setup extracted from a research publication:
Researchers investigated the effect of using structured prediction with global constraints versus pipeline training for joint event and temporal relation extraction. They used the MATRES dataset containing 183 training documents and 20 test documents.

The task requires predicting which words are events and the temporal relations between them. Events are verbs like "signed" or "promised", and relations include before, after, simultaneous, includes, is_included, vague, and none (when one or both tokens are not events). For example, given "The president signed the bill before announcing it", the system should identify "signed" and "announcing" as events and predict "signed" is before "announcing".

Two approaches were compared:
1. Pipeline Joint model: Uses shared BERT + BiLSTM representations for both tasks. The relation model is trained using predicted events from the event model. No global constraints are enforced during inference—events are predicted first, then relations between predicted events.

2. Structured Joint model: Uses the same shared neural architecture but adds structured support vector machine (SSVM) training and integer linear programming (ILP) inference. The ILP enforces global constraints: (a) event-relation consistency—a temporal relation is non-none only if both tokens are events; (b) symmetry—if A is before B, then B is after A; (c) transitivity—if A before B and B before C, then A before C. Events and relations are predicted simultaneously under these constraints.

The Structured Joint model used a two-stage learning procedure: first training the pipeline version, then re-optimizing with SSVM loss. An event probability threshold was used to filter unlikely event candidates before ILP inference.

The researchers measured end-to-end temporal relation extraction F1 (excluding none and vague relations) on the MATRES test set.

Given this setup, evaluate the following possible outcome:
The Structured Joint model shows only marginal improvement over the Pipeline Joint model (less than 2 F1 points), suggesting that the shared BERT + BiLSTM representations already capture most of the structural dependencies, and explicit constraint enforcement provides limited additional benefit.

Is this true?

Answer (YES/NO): YES